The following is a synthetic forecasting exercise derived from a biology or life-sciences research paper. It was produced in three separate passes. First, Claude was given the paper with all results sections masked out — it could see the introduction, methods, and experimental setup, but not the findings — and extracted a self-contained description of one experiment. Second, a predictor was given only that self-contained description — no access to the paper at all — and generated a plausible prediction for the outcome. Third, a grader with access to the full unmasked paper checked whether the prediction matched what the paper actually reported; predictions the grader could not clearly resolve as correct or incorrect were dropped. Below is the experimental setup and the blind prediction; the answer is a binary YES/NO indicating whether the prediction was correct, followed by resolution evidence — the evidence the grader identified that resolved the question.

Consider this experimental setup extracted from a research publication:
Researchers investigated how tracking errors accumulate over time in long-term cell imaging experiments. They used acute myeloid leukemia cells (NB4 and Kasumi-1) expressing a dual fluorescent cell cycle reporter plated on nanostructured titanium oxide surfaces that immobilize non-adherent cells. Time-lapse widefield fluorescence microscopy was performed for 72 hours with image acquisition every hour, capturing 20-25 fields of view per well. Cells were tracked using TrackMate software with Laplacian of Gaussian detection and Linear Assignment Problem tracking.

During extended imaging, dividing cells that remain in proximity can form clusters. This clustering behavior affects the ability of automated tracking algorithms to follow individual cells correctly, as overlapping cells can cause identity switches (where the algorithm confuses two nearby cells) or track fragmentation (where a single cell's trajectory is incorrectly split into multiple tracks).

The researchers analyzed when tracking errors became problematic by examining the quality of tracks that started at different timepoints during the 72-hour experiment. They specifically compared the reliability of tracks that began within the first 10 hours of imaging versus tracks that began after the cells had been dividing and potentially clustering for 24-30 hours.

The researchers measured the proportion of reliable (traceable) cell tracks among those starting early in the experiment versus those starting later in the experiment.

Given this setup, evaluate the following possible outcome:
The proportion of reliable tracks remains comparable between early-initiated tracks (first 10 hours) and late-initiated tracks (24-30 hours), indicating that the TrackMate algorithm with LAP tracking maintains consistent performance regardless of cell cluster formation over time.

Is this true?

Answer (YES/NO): NO